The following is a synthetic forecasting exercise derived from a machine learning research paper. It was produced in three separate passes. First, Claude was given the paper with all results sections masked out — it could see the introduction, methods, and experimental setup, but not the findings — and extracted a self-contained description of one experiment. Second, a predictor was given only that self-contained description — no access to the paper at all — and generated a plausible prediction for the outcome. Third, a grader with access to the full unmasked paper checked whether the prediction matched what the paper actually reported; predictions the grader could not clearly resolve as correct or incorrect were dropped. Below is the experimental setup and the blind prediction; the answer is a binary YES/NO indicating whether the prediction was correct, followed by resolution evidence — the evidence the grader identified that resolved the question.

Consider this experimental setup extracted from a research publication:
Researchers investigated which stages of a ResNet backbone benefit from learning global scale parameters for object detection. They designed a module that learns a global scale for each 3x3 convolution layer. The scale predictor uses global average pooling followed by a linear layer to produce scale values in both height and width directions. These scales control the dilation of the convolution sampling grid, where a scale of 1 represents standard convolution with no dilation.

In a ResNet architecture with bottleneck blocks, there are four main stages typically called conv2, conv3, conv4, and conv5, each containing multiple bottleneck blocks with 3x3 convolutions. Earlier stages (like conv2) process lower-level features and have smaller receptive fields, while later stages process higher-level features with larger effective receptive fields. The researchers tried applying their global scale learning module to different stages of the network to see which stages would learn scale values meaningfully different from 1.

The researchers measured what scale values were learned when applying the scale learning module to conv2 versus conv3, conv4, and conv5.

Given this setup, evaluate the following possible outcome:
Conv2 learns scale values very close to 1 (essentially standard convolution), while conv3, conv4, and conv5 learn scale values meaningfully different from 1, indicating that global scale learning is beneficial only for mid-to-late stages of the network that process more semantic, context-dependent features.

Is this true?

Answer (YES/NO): YES